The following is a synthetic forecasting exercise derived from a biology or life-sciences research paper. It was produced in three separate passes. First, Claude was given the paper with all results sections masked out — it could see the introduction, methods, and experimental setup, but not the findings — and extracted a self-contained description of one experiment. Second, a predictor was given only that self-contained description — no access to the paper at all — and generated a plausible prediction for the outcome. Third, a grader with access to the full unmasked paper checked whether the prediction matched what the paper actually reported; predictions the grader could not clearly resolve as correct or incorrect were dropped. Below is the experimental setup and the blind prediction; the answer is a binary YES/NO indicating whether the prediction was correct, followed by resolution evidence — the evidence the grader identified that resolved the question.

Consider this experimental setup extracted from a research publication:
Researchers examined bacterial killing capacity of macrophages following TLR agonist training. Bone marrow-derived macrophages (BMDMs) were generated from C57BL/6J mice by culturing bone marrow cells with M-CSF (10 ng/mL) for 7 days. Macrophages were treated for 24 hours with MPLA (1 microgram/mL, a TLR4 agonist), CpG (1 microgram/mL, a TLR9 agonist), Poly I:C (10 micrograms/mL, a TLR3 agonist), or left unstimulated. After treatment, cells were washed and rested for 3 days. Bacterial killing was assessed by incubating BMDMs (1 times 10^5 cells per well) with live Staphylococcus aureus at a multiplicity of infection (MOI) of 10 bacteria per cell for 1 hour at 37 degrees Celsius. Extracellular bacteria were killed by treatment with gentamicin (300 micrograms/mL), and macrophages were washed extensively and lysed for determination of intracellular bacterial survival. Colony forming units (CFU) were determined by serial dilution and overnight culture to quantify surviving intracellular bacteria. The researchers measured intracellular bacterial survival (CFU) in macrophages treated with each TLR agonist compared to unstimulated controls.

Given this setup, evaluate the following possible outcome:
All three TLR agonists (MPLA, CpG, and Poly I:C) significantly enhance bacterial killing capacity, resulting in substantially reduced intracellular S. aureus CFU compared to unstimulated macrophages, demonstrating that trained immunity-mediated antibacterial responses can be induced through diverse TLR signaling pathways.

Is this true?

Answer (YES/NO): NO